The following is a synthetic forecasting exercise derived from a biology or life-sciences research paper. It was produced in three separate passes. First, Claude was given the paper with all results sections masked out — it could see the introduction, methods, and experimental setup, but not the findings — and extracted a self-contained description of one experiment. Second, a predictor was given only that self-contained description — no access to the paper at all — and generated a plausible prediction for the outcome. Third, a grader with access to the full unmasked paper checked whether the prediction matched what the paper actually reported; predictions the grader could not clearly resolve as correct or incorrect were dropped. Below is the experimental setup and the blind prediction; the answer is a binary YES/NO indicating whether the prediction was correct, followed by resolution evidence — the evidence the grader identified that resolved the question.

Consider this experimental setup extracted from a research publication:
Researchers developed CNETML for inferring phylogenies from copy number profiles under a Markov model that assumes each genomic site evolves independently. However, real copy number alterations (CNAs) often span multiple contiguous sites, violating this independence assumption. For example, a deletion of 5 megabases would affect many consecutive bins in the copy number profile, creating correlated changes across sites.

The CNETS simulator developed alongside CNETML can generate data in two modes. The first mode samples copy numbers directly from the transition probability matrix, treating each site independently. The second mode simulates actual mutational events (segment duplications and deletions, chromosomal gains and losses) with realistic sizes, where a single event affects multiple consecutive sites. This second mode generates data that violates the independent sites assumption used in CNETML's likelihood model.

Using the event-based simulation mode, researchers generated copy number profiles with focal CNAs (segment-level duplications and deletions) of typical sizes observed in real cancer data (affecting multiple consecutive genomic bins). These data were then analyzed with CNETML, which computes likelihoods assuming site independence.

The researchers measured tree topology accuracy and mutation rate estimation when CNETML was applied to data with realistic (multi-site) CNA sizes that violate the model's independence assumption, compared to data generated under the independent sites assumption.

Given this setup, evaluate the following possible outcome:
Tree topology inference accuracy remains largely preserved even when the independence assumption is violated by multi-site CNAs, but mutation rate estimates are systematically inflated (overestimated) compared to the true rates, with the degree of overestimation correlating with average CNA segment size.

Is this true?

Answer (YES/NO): YES